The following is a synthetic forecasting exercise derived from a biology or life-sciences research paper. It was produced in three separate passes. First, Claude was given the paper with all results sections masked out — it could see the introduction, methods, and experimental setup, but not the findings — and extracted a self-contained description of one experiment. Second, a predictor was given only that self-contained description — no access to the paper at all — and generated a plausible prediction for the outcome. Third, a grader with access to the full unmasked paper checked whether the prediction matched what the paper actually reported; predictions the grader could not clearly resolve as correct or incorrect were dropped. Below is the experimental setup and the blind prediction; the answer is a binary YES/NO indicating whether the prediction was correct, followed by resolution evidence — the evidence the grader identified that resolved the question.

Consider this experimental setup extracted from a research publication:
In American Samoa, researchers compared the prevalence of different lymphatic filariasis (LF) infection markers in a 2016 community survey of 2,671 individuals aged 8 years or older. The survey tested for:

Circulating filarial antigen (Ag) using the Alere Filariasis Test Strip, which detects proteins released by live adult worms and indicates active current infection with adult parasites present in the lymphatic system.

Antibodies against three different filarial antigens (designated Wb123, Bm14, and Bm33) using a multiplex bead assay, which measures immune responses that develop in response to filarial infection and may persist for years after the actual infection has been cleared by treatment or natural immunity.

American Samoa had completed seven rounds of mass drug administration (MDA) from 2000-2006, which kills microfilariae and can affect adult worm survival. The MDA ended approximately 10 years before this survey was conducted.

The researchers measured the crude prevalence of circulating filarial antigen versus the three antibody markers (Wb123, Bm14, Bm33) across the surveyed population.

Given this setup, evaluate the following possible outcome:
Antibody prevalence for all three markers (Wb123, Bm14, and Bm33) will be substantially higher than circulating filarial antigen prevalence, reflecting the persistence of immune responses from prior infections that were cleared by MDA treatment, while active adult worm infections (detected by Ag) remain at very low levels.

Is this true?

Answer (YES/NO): YES